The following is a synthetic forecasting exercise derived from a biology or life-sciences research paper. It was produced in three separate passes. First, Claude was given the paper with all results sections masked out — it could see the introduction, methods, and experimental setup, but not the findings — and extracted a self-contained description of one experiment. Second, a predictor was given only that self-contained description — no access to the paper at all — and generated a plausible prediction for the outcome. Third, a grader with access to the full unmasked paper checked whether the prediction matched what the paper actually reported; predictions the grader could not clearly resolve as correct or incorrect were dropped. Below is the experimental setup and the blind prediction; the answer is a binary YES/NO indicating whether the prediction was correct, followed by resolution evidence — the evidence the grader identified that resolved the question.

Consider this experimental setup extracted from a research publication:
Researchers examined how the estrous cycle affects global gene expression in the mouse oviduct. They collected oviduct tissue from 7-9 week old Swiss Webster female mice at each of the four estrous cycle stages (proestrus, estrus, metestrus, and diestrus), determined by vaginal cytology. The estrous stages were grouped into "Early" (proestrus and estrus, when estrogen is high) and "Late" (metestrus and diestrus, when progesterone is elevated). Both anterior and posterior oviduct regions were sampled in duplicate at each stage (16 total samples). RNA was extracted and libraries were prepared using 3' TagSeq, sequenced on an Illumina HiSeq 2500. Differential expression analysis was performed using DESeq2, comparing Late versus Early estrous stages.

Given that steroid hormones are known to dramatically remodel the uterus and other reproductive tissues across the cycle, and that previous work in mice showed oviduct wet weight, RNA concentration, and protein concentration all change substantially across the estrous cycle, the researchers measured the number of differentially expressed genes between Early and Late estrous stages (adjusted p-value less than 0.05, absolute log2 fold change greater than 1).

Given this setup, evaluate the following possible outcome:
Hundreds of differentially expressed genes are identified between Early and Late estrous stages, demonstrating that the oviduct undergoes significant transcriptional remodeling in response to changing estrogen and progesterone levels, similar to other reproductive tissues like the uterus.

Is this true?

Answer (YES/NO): NO